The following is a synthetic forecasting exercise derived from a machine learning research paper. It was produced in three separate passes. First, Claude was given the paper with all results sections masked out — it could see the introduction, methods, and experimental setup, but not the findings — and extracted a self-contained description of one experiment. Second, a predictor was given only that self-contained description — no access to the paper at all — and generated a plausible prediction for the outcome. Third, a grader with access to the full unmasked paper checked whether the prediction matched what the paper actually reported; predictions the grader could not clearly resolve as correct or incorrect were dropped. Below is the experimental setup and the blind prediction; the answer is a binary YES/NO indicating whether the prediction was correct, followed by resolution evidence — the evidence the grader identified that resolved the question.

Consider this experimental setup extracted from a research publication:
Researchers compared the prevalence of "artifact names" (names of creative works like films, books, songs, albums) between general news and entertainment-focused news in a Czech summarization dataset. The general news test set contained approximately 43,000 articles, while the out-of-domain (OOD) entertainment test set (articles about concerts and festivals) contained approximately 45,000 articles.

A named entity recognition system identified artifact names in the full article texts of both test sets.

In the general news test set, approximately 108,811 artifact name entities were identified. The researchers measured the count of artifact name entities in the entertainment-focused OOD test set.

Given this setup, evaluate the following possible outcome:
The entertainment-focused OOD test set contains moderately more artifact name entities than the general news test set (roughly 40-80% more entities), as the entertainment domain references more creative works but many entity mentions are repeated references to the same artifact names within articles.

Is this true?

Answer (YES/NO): YES